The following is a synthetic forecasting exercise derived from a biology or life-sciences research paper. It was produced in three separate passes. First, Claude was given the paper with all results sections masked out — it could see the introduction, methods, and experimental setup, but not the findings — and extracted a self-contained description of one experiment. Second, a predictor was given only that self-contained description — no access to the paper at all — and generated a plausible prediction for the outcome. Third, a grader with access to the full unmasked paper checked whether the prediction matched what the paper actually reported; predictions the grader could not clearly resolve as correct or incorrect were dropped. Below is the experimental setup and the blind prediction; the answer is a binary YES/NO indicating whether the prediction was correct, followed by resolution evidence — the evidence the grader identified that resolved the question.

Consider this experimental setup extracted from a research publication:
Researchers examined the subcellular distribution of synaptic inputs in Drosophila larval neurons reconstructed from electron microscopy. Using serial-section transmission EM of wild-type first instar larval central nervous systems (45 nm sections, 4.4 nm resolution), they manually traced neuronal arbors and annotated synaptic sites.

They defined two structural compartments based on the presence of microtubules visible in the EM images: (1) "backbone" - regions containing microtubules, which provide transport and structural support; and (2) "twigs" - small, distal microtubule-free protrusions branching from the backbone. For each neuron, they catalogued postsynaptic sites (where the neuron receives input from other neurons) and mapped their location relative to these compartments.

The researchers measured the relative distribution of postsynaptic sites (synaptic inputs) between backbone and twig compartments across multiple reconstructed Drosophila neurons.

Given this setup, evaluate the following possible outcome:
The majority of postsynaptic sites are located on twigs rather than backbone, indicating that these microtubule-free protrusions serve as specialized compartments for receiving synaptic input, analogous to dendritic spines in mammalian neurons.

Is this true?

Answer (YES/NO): YES